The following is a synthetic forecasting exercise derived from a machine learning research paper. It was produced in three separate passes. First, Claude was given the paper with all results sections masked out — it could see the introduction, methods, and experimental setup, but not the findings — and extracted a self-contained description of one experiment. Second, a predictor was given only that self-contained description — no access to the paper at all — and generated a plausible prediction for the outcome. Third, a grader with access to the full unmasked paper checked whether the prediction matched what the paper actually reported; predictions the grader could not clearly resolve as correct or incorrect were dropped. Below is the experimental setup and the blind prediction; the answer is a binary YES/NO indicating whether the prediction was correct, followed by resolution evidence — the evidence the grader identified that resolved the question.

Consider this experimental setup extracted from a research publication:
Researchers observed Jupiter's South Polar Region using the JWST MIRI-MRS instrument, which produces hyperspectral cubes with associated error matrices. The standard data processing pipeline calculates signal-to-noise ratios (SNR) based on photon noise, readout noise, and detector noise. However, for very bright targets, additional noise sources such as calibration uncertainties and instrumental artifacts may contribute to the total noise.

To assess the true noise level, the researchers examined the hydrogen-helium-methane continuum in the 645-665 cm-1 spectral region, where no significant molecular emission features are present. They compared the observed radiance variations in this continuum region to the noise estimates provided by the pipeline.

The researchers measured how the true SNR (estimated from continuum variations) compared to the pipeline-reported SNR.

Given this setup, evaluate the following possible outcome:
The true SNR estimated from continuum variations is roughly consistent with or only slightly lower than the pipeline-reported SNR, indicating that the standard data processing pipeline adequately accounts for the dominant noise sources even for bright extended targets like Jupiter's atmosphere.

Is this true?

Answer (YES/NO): NO